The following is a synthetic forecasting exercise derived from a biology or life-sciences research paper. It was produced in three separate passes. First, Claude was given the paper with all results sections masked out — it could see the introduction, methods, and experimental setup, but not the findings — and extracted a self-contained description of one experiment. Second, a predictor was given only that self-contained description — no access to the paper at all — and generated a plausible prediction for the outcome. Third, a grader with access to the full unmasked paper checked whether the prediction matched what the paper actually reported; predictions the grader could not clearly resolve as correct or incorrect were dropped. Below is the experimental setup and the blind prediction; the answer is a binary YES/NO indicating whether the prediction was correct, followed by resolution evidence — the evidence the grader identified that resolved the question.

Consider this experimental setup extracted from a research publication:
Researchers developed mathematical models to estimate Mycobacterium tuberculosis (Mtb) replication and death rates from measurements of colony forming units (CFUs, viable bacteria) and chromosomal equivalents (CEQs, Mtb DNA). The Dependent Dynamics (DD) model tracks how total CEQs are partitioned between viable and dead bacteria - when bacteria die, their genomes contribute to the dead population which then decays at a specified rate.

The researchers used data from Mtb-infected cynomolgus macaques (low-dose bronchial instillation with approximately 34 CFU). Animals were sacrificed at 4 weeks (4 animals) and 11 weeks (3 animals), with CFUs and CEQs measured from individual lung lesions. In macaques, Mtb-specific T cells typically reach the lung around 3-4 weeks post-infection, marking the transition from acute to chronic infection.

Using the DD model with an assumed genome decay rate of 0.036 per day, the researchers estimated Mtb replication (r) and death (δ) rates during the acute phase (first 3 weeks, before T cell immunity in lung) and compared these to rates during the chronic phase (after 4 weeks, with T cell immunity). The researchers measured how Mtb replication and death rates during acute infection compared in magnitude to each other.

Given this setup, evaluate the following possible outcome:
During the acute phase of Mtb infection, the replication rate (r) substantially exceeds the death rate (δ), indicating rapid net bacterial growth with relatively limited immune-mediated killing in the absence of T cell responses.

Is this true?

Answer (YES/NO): NO